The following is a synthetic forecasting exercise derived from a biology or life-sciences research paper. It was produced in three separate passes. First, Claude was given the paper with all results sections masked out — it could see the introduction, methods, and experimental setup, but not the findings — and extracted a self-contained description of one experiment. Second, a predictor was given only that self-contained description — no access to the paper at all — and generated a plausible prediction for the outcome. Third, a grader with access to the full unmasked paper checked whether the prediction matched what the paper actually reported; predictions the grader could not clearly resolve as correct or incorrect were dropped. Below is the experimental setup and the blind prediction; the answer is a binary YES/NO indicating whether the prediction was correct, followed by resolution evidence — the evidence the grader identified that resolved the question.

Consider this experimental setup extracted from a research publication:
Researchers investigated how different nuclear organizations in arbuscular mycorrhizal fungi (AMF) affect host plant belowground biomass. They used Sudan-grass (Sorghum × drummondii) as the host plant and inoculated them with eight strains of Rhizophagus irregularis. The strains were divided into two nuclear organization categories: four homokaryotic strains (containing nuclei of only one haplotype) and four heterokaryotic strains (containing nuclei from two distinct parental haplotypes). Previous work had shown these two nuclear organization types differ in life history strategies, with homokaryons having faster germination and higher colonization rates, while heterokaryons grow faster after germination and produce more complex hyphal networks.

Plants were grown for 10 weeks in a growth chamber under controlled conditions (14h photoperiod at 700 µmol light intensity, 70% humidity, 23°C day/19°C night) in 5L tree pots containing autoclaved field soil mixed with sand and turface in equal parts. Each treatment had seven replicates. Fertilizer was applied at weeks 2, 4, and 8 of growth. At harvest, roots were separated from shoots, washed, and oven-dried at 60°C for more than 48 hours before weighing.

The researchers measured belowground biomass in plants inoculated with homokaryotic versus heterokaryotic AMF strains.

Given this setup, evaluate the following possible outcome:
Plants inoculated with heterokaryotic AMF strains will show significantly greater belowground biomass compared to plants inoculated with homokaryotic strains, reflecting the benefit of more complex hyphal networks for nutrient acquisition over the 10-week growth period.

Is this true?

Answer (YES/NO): NO